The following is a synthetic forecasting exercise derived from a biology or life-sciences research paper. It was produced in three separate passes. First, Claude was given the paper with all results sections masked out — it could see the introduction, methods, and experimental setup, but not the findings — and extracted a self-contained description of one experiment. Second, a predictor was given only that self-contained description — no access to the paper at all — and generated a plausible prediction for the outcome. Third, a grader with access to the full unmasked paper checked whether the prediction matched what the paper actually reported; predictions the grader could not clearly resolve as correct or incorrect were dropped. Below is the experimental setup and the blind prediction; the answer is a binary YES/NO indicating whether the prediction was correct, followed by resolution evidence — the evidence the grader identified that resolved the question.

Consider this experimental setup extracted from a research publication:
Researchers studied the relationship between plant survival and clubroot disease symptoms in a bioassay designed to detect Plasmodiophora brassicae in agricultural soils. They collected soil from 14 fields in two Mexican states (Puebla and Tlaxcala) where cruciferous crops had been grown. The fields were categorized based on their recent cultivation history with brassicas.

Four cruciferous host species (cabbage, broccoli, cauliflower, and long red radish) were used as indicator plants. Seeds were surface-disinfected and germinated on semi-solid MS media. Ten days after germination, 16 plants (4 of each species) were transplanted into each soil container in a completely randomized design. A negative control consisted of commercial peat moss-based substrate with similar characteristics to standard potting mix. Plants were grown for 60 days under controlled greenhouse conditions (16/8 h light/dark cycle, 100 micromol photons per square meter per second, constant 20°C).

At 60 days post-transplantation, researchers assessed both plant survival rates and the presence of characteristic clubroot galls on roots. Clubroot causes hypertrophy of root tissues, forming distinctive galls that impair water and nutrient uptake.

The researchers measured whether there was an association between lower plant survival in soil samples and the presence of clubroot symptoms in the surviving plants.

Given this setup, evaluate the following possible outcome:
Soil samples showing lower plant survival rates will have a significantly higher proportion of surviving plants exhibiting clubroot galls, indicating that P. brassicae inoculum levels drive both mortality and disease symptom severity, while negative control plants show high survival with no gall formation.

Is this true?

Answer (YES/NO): NO